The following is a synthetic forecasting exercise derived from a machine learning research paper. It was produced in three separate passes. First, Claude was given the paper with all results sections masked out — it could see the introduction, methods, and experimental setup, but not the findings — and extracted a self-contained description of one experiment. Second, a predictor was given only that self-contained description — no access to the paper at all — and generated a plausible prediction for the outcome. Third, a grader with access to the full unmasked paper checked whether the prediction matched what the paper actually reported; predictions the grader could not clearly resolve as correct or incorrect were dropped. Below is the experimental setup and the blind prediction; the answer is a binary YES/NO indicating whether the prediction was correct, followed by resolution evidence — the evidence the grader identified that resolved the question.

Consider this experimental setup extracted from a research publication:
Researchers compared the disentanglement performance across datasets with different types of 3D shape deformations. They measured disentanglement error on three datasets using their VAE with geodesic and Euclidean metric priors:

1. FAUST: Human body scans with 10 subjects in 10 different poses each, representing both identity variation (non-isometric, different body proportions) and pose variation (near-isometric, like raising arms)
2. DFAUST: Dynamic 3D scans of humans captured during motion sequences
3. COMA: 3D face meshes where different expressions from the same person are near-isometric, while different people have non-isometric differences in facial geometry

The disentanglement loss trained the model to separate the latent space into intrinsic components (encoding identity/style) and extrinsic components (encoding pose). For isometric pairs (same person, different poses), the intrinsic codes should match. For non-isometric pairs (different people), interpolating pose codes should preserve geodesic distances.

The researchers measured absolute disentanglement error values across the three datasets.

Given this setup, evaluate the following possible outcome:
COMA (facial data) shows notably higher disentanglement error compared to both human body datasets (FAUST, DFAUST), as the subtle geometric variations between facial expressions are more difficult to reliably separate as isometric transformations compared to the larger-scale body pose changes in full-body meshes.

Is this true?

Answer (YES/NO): NO